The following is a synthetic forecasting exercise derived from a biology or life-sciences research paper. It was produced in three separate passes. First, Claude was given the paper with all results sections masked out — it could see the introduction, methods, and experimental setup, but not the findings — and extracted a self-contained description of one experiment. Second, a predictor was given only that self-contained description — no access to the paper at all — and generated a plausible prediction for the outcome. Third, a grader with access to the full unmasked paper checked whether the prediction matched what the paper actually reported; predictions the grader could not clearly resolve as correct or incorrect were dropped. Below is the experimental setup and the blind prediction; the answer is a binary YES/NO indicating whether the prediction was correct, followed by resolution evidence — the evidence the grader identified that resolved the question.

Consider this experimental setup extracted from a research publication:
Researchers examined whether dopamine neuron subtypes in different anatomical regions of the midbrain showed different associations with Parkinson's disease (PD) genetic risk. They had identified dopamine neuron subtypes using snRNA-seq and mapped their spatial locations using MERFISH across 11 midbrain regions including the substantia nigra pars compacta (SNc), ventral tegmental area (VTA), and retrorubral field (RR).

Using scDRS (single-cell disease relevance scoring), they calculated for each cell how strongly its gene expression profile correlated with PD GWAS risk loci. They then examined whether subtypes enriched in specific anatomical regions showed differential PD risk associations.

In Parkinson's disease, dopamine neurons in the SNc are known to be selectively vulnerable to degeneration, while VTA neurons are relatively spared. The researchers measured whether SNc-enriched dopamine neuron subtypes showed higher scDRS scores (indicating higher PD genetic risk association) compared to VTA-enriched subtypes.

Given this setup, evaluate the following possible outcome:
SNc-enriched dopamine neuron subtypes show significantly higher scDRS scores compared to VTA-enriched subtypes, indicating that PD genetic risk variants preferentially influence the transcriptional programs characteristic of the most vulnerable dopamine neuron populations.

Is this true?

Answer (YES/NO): YES